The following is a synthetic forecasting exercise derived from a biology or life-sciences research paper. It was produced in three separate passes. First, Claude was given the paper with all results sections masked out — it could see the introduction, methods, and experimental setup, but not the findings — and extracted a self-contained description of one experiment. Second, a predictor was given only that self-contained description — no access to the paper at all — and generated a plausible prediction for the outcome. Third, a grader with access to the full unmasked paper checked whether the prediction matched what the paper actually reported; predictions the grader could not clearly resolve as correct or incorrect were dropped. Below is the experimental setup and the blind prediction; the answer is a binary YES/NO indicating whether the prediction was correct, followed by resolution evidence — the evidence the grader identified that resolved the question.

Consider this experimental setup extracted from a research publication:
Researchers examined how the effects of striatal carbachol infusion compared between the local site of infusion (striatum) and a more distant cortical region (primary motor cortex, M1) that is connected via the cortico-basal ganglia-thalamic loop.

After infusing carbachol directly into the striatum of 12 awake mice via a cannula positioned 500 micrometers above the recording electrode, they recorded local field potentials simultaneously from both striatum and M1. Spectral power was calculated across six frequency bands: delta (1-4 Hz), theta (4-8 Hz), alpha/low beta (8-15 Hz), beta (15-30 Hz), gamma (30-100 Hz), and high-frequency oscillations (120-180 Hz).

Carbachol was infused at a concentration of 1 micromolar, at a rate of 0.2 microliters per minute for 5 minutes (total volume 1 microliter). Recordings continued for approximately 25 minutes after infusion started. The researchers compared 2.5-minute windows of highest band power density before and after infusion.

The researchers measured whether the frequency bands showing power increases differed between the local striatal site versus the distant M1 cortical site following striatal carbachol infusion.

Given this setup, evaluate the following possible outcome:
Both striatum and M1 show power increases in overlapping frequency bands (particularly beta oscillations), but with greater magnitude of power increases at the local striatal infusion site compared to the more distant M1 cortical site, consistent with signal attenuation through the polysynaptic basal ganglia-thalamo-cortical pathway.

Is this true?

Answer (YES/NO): NO